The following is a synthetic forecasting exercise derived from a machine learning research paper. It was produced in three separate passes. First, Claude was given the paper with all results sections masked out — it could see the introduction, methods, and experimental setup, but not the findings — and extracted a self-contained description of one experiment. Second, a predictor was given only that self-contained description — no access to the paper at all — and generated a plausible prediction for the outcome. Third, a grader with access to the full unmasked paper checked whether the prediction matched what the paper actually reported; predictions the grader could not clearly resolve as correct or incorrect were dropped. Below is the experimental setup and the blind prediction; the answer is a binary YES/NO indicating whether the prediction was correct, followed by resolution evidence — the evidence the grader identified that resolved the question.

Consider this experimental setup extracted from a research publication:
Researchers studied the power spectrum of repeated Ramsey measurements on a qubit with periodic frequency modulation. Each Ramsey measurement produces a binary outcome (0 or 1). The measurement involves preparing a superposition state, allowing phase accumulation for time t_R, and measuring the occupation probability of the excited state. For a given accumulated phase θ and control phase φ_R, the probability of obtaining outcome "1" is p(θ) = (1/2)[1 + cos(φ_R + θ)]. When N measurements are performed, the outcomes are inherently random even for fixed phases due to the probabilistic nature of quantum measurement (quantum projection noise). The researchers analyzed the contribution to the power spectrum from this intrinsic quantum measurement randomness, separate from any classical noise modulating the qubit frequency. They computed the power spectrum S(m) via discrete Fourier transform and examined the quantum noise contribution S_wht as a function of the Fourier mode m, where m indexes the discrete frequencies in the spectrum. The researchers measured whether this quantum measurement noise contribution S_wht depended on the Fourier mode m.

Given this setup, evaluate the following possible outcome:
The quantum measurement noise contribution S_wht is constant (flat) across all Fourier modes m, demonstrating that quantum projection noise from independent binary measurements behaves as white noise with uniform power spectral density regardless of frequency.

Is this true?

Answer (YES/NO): YES